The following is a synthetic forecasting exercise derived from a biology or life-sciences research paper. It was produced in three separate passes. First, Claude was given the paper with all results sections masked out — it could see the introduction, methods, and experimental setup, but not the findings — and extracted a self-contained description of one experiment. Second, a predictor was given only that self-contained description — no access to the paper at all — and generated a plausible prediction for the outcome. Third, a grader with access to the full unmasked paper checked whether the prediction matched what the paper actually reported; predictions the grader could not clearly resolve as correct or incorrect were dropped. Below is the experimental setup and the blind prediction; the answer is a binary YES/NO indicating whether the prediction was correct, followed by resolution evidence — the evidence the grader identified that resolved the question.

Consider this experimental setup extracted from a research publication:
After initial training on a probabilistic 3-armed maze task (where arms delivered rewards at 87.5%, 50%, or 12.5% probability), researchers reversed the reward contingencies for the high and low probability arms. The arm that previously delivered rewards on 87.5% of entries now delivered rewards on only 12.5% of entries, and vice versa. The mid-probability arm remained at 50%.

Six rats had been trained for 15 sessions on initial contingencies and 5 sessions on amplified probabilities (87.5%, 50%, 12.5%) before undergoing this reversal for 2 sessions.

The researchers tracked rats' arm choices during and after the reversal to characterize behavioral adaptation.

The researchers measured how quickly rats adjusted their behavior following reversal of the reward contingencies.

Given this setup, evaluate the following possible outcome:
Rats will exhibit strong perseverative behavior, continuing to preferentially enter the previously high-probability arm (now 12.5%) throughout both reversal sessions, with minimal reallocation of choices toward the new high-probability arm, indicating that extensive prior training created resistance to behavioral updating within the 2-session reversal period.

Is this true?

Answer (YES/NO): NO